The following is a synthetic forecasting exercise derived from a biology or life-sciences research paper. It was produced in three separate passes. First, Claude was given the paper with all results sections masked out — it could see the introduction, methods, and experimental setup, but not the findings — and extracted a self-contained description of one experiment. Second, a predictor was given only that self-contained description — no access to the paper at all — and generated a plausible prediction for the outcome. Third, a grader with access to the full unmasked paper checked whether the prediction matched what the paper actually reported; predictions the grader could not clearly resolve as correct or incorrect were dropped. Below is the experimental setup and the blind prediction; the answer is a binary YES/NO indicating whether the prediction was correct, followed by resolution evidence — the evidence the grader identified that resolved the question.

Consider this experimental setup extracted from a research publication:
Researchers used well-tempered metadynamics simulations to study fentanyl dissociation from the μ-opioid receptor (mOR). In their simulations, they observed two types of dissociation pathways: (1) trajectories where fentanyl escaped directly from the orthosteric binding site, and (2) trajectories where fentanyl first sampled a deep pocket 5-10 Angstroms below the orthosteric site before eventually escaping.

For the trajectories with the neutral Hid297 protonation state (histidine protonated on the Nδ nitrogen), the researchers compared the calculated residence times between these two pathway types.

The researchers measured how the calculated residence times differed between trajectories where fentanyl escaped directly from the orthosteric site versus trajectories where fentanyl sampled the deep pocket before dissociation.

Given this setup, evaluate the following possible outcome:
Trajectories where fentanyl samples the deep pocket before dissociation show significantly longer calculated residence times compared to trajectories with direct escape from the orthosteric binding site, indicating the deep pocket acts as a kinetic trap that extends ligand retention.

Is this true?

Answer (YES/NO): YES